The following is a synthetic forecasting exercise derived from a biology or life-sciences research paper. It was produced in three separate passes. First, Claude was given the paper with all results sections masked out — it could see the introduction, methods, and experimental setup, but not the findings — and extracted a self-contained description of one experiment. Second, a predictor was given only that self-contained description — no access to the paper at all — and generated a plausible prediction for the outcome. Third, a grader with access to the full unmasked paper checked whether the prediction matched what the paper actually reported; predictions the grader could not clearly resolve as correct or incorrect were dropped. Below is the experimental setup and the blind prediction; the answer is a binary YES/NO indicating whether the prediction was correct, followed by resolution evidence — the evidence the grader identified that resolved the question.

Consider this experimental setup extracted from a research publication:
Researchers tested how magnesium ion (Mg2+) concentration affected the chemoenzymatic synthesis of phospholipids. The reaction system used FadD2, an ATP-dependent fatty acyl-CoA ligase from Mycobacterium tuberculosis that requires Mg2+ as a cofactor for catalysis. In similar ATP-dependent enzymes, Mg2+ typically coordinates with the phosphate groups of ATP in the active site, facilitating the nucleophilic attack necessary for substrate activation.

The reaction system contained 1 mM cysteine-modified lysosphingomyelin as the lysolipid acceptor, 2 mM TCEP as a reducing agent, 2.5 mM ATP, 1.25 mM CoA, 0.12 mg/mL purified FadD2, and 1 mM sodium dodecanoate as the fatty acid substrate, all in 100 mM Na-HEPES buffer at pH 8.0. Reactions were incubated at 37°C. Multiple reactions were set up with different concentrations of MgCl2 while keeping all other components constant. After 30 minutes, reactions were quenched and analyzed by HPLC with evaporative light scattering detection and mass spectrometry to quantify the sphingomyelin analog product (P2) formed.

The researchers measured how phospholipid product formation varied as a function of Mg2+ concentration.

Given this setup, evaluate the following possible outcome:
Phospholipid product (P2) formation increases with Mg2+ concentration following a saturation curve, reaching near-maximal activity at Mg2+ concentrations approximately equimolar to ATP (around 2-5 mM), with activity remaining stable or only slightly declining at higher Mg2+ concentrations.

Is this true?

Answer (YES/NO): YES